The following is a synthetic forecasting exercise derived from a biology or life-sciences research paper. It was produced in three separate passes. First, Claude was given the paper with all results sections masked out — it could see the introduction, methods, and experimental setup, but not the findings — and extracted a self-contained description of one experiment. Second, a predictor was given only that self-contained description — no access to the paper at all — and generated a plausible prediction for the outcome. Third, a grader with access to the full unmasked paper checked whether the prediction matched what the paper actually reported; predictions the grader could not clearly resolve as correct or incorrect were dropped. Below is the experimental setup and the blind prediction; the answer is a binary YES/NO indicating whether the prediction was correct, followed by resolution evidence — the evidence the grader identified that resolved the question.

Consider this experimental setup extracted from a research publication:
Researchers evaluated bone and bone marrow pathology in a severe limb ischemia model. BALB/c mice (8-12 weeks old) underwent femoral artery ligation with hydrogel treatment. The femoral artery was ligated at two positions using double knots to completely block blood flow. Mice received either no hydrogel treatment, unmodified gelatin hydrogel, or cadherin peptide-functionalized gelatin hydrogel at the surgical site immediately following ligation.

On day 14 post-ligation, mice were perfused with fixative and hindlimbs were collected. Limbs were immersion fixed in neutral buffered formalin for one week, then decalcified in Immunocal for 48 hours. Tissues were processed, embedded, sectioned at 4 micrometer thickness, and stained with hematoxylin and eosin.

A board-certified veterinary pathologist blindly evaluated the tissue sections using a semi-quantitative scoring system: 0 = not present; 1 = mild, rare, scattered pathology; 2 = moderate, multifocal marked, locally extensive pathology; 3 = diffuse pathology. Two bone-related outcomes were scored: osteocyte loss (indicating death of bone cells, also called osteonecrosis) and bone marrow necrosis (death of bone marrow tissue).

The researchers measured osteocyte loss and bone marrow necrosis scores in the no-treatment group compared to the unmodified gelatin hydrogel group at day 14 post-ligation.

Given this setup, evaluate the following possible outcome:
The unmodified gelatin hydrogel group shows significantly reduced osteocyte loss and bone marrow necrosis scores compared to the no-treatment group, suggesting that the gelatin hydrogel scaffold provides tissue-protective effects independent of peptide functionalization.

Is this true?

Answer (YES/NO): NO